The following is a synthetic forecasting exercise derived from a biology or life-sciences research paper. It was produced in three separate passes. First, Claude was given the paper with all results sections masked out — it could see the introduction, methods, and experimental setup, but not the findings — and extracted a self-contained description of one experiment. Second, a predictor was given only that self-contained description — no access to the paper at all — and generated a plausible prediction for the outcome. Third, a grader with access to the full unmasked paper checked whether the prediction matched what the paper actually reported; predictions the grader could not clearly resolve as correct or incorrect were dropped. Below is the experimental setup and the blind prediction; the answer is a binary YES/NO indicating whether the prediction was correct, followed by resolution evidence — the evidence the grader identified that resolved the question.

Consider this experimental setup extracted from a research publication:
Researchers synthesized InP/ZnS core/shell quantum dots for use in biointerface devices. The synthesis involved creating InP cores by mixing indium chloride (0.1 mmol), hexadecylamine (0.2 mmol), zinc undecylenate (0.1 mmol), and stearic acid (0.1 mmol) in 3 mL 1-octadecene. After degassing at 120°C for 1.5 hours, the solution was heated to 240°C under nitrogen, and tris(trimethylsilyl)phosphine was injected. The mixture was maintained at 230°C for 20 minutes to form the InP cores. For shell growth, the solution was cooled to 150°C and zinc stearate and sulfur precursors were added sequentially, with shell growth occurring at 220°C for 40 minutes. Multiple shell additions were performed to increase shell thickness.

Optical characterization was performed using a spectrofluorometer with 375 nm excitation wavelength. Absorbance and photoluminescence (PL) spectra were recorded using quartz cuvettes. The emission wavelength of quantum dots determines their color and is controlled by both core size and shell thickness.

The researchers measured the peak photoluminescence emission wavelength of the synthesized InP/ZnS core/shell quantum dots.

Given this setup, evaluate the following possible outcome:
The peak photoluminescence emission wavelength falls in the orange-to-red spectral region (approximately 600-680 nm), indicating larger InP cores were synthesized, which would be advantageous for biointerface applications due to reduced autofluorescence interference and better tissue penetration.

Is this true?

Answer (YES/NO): YES